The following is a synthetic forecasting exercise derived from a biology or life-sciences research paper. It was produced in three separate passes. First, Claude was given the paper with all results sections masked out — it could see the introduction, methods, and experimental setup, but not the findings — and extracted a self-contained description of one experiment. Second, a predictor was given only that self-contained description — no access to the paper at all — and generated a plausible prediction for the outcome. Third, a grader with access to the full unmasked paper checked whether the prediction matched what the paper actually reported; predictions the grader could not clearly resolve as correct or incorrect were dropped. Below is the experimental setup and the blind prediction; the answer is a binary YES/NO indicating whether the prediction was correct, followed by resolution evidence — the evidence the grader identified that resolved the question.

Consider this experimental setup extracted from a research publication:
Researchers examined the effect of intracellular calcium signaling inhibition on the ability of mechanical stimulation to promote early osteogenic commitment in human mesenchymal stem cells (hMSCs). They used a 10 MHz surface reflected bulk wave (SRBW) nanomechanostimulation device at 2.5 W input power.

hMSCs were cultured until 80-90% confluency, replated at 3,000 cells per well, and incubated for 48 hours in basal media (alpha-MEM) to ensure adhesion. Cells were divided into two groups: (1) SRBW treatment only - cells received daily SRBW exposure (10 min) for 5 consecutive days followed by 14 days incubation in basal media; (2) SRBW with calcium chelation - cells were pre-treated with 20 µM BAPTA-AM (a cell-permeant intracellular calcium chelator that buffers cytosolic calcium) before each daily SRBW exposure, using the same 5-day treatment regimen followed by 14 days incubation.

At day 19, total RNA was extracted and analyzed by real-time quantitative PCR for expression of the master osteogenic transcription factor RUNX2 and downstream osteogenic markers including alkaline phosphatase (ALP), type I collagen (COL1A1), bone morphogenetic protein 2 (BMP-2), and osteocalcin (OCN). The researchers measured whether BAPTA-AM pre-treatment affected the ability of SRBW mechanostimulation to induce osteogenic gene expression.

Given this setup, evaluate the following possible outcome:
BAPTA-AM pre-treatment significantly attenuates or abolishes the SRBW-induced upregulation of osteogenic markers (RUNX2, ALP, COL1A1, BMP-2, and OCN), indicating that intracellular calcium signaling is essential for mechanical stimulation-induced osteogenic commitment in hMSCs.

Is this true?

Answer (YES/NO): YES